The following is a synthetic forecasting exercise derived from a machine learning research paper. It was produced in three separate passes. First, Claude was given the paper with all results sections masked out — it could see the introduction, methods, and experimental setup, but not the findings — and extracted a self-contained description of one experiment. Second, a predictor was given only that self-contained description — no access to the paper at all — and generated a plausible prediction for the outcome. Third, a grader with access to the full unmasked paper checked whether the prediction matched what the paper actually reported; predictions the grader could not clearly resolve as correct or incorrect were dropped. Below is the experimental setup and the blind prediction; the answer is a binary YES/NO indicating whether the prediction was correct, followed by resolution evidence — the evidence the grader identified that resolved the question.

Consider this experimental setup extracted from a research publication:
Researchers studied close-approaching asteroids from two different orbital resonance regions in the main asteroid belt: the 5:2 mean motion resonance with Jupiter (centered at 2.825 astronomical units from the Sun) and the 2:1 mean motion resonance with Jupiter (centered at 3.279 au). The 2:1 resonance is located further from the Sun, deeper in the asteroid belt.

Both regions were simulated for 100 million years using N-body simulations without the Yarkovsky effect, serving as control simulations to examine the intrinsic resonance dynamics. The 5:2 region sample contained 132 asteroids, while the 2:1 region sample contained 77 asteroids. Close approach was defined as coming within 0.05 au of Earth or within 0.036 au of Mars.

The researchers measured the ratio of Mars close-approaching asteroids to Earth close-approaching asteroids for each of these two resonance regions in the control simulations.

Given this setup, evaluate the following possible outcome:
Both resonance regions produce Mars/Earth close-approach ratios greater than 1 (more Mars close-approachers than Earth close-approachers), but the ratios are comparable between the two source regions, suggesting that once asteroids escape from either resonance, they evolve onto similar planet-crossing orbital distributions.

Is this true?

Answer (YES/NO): NO